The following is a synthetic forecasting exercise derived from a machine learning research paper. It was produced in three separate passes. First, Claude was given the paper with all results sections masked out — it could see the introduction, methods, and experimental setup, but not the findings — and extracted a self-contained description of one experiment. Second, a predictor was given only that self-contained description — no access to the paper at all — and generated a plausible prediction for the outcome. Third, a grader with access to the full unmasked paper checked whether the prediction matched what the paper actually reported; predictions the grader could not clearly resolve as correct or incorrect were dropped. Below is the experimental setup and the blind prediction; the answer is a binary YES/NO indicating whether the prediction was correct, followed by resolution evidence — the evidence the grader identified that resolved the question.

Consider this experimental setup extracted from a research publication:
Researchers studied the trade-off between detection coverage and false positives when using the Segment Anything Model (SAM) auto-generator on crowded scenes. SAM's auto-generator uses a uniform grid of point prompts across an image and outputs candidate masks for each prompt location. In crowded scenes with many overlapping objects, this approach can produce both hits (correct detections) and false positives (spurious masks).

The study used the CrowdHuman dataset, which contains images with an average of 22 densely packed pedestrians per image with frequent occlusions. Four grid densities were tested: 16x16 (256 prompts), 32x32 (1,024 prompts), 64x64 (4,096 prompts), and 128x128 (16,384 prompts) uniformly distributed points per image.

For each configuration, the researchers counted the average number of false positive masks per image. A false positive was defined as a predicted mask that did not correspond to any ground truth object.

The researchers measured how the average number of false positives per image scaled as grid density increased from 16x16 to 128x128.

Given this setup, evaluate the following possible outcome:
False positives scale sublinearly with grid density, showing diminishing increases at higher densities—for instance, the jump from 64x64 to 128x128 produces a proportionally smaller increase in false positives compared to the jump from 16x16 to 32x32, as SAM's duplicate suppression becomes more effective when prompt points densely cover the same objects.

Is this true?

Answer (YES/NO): NO